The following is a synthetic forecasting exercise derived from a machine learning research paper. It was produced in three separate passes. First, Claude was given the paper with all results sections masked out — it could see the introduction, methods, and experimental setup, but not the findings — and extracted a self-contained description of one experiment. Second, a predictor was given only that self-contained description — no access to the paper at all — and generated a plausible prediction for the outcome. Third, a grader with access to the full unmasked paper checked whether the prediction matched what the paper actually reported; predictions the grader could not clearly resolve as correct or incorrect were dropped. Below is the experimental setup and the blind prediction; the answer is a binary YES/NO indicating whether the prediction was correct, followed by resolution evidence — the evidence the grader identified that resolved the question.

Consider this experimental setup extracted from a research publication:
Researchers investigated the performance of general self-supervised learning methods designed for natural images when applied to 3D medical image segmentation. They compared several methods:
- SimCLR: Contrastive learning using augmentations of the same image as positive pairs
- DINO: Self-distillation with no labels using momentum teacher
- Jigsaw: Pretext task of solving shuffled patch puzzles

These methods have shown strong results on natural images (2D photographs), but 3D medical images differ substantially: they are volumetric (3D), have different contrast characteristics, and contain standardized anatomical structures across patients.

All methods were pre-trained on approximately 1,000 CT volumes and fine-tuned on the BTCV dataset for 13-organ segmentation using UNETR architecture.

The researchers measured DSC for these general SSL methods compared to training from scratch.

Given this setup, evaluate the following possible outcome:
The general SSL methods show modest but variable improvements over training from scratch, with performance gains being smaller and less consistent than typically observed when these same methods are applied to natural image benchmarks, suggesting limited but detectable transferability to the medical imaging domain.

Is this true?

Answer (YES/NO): NO